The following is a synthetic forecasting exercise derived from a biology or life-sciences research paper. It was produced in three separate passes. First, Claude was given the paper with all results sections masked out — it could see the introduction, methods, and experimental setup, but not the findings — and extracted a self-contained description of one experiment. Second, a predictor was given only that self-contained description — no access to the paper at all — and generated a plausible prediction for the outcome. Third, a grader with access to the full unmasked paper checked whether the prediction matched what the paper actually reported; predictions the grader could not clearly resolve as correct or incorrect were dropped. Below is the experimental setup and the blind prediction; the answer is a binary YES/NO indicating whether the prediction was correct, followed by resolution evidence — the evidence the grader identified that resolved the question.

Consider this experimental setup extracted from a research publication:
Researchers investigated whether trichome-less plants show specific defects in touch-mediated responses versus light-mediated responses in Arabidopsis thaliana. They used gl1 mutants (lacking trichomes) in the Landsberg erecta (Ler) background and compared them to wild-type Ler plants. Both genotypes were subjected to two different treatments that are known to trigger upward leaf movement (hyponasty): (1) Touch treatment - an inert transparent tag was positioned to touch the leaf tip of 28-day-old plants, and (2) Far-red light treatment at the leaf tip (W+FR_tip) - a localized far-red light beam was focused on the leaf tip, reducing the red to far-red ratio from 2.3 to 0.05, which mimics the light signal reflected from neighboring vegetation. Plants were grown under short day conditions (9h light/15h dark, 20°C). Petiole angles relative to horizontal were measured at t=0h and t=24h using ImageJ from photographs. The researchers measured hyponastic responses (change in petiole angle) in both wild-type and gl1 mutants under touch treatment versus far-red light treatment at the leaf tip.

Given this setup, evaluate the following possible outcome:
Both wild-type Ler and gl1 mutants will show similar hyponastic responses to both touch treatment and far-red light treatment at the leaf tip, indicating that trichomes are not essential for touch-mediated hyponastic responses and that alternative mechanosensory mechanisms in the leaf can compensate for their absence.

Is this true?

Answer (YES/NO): NO